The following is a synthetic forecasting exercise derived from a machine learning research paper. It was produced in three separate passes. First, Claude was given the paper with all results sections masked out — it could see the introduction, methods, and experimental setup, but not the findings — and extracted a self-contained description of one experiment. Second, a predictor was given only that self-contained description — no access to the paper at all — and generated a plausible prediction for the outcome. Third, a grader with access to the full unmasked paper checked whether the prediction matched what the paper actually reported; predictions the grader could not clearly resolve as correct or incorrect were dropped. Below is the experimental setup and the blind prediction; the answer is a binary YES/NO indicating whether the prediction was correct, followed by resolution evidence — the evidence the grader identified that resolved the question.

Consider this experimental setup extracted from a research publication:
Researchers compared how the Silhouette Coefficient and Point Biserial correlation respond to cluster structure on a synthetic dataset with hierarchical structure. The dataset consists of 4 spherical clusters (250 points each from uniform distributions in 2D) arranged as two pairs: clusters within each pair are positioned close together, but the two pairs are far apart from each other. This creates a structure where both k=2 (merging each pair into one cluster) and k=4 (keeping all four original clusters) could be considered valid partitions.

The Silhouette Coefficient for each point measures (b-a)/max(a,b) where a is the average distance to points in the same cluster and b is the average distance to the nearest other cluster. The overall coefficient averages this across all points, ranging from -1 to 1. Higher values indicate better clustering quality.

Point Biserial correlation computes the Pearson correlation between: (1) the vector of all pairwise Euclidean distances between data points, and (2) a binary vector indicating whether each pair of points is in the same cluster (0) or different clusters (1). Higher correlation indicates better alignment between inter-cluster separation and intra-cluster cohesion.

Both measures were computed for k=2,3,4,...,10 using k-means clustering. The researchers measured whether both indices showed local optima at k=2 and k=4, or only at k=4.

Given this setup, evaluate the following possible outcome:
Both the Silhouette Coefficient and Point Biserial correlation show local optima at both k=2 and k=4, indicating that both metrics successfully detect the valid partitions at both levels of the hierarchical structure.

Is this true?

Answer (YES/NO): NO